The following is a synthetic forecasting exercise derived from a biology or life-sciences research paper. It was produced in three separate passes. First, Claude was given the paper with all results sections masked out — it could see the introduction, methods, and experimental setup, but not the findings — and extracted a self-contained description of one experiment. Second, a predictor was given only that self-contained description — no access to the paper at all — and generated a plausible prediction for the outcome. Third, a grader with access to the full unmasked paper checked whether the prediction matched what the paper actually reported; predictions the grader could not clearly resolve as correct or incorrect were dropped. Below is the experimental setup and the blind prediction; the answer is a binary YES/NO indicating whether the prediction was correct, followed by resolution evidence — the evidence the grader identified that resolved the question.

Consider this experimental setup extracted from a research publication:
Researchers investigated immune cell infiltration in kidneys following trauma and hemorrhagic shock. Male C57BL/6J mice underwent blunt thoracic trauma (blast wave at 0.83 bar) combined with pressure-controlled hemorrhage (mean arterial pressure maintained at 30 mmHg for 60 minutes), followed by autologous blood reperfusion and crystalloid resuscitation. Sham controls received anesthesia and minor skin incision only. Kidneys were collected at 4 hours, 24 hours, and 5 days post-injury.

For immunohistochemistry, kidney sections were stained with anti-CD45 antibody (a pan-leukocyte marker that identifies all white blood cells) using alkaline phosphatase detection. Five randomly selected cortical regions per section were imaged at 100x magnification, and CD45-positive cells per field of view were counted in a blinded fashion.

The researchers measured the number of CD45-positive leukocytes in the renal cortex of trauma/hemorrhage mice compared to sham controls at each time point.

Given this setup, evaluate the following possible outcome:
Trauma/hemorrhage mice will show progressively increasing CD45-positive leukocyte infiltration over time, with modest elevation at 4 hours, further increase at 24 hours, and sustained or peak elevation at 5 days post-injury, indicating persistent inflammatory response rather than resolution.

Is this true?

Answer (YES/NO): NO